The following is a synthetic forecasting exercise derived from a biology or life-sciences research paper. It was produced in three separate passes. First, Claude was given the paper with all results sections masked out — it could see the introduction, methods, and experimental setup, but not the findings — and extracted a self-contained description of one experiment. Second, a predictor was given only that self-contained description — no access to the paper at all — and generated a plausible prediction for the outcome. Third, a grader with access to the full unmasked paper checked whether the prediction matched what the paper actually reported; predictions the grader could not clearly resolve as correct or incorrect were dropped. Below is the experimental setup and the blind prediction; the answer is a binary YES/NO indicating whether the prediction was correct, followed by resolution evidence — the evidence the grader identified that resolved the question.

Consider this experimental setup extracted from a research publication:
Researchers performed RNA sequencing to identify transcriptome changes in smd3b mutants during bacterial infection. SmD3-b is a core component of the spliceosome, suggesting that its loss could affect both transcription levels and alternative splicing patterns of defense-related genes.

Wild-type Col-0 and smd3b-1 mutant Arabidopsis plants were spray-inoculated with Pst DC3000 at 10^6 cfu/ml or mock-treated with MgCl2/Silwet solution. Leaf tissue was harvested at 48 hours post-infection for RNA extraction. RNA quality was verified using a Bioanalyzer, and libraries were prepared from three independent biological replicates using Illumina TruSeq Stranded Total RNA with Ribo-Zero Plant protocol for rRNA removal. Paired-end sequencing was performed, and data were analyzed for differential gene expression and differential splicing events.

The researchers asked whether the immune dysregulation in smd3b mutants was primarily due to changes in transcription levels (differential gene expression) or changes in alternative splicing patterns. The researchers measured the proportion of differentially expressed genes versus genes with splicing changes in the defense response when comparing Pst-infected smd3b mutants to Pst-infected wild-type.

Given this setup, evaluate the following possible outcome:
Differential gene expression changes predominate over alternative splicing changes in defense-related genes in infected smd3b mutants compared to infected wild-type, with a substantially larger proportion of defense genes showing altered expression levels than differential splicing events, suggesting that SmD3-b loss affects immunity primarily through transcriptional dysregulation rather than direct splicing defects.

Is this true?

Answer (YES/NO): NO